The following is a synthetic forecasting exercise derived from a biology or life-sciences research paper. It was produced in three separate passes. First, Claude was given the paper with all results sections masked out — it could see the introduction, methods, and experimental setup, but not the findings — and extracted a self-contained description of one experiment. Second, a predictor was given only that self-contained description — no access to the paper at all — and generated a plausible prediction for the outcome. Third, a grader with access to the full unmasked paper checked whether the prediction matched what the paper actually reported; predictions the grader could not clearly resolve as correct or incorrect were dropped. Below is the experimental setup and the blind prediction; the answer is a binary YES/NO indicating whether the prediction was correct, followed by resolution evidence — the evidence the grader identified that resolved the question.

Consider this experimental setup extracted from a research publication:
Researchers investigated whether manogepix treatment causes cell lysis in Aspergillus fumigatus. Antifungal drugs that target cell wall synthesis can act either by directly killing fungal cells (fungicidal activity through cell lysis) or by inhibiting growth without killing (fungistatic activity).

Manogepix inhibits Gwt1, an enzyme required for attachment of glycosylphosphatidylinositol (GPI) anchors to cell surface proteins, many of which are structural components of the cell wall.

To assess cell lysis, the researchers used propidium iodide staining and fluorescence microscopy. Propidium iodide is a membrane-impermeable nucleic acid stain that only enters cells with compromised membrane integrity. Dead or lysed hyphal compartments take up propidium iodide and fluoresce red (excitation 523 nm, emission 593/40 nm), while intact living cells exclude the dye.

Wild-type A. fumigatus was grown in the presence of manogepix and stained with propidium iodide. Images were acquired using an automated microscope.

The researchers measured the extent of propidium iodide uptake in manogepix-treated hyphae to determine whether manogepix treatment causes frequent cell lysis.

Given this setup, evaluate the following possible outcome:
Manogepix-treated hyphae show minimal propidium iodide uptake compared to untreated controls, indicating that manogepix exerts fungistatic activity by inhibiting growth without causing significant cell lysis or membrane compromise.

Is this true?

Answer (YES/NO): YES